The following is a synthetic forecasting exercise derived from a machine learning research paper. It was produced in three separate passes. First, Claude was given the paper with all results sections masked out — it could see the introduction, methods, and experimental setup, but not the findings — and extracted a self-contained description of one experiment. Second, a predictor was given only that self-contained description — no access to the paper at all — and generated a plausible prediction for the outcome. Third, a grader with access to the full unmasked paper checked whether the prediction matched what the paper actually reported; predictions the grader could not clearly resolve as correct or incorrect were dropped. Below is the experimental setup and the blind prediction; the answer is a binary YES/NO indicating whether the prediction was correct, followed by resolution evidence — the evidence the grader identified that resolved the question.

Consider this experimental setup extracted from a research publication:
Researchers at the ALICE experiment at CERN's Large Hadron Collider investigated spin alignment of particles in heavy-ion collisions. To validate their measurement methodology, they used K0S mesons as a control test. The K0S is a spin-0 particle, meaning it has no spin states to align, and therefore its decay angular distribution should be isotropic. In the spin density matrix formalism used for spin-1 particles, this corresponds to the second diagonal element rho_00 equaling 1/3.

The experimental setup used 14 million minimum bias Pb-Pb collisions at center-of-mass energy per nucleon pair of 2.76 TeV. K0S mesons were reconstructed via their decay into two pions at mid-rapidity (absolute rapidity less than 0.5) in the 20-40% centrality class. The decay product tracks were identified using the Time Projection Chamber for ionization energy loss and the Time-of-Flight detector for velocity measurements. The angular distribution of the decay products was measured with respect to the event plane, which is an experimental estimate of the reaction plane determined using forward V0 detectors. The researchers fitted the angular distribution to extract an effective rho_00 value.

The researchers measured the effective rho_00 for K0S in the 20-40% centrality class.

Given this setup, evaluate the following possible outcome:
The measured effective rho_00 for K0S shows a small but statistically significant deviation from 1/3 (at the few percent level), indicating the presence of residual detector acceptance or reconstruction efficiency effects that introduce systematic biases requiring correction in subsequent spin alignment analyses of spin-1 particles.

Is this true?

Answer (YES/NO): NO